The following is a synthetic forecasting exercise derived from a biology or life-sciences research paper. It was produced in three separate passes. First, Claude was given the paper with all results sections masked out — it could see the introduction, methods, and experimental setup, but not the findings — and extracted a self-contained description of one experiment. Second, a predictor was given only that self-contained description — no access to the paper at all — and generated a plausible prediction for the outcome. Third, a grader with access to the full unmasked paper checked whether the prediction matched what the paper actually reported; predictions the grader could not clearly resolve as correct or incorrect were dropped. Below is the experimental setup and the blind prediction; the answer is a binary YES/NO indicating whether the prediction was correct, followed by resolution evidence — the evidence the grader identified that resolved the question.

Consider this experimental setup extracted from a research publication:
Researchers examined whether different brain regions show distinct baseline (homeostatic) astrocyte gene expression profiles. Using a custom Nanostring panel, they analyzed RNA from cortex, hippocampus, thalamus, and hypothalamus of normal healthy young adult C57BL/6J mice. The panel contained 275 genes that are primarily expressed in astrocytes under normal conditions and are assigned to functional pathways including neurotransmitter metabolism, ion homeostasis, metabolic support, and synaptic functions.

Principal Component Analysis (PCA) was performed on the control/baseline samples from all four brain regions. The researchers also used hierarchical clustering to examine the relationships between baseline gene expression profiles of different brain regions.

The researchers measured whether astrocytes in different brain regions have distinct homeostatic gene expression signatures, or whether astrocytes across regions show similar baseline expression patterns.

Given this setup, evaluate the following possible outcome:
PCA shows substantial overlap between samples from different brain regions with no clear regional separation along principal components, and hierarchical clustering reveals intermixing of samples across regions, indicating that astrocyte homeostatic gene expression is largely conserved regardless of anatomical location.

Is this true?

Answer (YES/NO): NO